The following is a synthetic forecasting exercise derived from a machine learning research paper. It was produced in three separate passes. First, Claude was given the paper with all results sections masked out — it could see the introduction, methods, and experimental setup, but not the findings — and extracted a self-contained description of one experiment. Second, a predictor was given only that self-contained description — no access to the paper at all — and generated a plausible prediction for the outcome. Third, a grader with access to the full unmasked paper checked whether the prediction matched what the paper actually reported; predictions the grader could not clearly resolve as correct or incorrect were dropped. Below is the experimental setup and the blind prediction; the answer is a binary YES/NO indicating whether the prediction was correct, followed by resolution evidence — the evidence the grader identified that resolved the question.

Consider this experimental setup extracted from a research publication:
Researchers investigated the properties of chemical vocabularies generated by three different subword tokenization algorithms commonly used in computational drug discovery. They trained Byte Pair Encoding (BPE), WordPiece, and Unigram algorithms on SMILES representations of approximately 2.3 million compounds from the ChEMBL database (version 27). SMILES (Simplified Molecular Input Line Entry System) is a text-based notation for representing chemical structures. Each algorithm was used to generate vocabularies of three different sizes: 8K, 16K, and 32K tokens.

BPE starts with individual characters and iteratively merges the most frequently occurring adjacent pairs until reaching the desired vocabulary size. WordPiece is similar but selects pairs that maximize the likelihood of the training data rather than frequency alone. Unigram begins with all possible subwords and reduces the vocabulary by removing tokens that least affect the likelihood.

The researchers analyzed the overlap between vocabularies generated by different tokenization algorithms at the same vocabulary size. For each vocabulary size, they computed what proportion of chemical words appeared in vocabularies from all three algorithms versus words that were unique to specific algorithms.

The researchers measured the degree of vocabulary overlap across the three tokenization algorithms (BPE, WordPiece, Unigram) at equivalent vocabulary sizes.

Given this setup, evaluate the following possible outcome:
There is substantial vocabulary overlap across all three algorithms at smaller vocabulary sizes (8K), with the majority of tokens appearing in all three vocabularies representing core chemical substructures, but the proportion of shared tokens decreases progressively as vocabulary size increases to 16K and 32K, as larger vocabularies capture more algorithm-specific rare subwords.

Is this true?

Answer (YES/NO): NO